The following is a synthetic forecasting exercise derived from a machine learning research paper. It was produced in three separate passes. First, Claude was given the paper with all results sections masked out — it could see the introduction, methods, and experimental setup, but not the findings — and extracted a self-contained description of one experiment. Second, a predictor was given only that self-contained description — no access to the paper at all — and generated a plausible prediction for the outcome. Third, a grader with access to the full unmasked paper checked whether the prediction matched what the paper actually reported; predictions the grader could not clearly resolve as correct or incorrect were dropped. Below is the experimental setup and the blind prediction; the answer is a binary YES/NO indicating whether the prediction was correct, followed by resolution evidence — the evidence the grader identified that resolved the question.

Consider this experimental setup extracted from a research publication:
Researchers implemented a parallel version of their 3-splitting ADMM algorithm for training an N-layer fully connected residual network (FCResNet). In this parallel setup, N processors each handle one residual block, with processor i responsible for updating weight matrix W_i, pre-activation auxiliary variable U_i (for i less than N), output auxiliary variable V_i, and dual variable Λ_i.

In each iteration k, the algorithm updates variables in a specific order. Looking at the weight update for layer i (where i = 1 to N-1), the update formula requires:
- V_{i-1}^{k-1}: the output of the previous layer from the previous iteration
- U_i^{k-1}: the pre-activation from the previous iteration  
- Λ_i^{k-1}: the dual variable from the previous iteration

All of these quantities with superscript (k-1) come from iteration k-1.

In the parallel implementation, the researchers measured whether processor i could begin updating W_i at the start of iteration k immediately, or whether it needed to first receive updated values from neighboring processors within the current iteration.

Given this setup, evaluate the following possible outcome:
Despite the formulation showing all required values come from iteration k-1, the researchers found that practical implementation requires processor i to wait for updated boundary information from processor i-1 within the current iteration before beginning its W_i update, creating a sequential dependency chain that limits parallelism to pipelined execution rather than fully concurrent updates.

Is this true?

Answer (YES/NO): NO